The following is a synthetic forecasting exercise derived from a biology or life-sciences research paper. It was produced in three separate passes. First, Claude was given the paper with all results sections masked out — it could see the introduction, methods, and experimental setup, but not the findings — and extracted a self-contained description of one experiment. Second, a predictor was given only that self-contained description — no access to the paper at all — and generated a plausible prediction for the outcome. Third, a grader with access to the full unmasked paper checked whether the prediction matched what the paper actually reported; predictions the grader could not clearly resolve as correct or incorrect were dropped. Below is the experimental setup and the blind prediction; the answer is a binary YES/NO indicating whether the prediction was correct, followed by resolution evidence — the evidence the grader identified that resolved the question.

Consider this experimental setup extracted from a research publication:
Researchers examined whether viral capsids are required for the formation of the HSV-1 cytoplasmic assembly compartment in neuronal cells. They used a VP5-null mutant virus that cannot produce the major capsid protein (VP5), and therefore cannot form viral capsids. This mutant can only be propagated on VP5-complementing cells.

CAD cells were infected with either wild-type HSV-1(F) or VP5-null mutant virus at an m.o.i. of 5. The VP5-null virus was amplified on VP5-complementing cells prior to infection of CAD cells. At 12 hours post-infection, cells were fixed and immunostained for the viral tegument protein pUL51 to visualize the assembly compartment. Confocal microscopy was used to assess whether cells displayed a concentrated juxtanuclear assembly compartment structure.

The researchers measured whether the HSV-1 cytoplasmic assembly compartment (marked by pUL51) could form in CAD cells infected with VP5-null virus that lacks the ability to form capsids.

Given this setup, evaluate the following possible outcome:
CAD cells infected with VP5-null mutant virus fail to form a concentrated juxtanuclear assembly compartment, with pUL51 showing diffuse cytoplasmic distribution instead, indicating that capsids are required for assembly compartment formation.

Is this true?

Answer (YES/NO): NO